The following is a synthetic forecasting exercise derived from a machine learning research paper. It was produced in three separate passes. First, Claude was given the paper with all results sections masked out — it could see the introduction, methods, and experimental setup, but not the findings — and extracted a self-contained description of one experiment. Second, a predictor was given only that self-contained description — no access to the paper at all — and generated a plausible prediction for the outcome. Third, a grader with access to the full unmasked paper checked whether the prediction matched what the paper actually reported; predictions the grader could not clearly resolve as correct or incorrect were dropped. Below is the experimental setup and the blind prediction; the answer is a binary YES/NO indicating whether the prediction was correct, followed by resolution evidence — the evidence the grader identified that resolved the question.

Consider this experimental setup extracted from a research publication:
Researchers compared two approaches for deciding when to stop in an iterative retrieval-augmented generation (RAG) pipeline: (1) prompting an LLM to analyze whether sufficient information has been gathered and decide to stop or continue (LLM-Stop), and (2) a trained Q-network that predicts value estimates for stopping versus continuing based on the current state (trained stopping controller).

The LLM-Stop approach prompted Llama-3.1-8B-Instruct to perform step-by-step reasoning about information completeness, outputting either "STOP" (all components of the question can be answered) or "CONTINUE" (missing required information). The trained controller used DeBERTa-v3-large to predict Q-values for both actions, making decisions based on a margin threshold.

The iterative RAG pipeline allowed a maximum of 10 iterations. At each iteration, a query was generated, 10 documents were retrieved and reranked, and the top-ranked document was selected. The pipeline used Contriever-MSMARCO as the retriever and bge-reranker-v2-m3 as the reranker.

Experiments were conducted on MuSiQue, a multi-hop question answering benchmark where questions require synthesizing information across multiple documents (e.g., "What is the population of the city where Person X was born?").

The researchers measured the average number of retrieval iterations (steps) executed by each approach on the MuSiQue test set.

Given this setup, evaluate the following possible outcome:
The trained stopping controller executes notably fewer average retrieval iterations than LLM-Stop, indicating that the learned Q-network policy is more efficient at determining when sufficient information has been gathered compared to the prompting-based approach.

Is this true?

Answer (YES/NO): NO